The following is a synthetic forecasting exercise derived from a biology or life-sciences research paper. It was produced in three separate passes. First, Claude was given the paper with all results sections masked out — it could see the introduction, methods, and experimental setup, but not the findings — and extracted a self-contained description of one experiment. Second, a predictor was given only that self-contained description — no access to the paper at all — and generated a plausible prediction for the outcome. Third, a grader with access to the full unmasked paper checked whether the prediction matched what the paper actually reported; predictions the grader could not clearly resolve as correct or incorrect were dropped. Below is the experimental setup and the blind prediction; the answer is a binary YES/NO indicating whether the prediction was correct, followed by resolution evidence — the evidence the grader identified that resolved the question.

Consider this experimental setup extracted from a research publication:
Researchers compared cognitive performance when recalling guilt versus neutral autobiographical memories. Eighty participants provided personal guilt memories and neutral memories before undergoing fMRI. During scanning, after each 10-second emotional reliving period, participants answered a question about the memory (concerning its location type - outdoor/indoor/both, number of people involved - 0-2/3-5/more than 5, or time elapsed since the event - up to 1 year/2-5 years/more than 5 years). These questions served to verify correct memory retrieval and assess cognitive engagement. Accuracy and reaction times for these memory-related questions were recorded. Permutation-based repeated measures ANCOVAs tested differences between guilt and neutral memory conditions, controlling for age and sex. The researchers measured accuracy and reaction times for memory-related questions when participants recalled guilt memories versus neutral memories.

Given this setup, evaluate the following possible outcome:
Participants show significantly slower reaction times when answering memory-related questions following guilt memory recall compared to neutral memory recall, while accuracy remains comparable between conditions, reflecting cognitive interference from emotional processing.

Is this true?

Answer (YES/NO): NO